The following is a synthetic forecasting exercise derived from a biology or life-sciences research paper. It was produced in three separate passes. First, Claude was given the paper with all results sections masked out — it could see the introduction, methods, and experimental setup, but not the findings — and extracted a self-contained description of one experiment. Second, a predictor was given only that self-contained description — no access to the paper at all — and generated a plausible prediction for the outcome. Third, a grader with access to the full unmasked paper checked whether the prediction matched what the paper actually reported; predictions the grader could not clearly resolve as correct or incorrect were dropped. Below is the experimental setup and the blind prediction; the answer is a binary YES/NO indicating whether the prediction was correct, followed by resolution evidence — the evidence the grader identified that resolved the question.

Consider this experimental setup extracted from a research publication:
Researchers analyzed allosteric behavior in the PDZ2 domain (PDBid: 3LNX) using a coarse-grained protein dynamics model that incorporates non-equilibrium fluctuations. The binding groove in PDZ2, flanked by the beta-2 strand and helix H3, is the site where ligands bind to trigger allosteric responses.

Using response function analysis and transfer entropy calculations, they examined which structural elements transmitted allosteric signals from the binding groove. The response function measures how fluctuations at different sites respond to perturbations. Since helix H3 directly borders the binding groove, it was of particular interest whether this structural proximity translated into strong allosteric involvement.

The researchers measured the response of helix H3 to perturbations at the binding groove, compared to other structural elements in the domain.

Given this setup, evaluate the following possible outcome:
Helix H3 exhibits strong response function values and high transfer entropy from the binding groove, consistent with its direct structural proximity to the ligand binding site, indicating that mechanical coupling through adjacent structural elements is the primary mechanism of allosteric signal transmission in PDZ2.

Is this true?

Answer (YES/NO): NO